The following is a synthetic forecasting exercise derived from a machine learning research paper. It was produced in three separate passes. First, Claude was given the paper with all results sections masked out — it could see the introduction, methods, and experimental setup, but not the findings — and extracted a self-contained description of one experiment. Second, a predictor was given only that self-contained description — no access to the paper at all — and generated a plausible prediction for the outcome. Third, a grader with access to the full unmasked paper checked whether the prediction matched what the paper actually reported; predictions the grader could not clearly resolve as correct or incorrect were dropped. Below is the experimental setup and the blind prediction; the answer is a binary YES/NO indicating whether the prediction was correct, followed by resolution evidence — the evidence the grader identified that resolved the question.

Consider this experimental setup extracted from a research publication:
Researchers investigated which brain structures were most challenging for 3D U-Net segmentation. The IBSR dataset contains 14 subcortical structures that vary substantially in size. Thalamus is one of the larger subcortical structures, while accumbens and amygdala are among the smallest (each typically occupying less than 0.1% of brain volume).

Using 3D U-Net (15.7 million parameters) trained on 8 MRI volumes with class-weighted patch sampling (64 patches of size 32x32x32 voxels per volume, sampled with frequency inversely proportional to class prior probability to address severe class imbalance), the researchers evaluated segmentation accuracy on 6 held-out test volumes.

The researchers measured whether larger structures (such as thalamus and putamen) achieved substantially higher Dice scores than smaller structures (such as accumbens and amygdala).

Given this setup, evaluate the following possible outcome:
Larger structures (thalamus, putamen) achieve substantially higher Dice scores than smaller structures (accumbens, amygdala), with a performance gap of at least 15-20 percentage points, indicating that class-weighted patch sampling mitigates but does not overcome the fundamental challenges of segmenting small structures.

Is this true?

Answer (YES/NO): NO